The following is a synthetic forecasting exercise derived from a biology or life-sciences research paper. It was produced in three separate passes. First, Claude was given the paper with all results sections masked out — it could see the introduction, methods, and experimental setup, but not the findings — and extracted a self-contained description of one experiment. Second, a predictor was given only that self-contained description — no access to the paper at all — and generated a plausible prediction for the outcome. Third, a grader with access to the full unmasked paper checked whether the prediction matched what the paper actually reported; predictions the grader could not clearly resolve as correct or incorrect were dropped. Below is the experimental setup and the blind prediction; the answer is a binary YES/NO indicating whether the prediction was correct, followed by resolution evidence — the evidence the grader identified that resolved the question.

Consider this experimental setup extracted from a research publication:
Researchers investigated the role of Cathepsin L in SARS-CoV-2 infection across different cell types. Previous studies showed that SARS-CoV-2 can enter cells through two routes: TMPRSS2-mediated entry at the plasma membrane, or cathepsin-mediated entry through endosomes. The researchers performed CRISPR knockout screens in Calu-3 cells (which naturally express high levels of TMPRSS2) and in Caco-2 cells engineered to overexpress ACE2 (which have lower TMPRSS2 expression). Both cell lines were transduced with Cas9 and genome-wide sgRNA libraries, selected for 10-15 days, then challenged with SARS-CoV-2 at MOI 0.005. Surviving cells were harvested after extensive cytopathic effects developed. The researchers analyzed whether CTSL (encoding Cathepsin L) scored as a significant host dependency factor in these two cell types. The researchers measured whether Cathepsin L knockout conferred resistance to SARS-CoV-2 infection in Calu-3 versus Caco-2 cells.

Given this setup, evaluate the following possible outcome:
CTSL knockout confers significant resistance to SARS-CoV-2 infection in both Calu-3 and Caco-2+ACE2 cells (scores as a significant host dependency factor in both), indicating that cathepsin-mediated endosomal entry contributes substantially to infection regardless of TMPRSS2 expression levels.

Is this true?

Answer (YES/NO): NO